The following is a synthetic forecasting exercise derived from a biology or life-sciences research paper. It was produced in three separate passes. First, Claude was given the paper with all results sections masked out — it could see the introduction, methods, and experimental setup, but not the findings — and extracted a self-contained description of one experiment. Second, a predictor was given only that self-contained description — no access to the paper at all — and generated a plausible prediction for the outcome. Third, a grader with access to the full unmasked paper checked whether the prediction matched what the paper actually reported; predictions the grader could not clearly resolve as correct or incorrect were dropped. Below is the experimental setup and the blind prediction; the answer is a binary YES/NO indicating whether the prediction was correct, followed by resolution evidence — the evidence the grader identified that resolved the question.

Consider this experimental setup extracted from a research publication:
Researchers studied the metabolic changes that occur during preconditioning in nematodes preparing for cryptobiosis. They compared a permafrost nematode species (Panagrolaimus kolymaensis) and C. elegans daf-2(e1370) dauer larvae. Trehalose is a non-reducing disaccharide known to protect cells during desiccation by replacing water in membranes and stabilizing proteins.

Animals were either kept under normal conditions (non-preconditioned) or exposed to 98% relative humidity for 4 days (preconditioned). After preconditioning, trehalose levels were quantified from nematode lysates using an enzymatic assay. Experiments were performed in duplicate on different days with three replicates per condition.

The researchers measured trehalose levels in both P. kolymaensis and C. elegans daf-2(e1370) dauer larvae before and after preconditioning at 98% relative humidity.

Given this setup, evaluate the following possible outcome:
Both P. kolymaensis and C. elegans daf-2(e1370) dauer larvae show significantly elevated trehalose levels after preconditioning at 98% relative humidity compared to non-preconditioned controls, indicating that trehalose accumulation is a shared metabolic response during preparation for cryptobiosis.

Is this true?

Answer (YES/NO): YES